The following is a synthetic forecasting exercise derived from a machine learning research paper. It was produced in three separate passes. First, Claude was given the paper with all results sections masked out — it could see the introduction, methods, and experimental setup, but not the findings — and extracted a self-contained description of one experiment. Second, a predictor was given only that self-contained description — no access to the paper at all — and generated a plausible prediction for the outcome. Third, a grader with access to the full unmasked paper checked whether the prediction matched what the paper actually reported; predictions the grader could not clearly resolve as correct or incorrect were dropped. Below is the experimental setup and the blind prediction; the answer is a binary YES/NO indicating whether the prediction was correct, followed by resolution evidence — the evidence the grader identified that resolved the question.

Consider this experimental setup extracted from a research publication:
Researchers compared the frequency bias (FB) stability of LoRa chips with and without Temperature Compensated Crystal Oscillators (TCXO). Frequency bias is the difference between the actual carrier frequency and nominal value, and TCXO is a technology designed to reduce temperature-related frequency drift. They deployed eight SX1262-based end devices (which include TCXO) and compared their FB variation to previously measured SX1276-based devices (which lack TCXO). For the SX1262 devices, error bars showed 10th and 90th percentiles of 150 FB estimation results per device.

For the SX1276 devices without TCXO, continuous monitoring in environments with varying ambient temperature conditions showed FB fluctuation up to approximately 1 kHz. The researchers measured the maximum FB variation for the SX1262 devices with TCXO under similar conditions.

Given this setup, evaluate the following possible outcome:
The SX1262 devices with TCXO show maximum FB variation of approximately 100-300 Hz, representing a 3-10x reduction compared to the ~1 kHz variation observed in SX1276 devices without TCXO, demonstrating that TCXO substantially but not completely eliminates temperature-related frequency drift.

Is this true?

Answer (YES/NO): YES